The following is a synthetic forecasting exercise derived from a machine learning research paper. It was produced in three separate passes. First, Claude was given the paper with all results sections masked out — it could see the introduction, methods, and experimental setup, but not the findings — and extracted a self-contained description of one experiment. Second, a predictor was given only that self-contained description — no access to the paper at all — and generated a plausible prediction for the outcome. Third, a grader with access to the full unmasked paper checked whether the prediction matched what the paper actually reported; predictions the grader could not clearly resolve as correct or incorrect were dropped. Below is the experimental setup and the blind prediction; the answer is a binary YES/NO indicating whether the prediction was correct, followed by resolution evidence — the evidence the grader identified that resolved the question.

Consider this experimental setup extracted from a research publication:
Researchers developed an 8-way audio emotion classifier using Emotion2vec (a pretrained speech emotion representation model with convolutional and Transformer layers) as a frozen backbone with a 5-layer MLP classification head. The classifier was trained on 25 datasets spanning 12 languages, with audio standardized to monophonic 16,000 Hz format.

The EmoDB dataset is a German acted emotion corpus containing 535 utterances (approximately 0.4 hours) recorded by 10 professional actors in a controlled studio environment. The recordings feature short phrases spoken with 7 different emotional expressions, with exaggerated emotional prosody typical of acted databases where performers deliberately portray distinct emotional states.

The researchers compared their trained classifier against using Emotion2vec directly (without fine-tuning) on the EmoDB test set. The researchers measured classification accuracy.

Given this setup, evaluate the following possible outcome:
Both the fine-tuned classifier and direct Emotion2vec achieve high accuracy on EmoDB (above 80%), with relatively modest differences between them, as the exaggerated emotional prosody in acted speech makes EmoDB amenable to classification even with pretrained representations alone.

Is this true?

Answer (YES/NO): NO